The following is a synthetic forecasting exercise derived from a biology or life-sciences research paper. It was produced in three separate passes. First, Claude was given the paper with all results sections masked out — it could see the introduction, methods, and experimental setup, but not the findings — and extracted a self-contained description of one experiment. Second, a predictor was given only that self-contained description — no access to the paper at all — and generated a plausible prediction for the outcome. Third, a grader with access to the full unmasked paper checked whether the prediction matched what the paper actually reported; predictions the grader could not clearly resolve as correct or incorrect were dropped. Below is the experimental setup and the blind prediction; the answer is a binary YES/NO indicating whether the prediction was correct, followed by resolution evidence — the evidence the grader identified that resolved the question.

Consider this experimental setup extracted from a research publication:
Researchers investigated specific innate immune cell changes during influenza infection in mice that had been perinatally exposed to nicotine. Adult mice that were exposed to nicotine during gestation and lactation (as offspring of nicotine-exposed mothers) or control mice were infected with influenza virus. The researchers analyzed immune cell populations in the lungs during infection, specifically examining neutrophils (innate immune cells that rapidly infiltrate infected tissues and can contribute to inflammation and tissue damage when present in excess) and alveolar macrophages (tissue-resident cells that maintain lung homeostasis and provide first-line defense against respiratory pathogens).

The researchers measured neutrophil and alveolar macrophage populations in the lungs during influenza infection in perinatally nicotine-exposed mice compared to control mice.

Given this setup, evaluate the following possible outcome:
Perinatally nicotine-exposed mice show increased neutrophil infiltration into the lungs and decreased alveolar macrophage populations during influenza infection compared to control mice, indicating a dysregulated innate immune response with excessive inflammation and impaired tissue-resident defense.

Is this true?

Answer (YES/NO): YES